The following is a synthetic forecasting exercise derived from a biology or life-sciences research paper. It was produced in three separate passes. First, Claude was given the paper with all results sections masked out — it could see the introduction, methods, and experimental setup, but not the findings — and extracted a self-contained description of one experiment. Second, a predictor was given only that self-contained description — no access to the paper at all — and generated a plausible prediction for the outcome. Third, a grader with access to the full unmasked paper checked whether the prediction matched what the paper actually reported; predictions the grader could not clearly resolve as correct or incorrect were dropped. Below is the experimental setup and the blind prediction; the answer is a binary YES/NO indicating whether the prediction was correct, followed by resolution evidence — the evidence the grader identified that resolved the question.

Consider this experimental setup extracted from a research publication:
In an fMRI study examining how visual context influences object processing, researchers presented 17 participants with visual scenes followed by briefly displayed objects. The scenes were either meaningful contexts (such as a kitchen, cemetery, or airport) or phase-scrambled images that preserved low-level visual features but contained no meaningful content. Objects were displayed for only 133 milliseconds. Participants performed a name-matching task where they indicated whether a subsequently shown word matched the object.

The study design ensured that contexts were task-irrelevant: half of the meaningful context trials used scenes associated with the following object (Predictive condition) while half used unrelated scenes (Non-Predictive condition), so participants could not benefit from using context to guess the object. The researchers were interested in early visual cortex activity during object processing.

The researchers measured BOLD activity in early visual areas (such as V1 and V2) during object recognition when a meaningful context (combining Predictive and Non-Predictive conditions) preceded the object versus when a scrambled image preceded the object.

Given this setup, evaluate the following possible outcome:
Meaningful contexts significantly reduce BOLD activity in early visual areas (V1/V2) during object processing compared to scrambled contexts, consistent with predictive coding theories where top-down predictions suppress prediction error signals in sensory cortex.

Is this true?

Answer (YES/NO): YES